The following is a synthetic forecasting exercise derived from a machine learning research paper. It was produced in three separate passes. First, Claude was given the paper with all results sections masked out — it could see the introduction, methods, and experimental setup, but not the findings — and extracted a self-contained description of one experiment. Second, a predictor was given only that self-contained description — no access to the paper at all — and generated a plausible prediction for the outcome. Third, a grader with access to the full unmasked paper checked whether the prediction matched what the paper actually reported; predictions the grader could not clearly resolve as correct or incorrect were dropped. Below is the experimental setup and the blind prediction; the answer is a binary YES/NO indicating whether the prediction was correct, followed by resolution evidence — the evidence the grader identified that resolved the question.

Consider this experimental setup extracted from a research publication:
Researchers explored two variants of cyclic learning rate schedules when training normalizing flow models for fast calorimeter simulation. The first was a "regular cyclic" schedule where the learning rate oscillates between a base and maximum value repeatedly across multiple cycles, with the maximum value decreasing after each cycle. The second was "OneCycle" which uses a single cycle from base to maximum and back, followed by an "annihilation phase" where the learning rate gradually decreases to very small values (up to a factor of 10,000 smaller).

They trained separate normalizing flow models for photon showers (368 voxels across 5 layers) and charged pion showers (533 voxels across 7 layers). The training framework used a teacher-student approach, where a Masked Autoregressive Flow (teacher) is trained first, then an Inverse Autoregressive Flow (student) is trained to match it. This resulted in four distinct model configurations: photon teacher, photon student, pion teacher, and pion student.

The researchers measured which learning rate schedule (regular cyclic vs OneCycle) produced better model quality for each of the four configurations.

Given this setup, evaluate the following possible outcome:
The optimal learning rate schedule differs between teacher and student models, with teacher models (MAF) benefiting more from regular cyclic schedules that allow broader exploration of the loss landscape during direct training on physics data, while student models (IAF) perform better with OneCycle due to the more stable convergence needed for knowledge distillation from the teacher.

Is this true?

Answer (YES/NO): NO